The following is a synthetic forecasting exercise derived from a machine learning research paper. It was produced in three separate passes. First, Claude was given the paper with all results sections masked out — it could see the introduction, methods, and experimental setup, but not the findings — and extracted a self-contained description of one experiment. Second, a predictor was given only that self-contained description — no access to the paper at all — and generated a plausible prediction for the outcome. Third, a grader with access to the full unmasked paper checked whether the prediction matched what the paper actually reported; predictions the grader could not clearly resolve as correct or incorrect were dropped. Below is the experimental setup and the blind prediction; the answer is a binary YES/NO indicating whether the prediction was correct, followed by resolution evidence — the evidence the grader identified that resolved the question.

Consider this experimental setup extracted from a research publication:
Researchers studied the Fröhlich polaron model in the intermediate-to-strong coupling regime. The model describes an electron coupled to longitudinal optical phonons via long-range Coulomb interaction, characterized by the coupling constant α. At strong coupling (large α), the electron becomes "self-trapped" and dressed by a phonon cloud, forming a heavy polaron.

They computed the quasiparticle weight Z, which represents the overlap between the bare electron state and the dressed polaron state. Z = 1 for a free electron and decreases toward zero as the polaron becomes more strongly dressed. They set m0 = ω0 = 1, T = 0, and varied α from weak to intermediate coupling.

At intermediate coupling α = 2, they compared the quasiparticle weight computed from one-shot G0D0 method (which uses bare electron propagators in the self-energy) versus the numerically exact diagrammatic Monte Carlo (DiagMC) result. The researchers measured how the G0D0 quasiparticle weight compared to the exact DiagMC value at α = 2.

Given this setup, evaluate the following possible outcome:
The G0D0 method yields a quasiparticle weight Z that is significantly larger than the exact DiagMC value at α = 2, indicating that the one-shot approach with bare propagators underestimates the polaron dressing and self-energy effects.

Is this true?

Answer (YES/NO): YES